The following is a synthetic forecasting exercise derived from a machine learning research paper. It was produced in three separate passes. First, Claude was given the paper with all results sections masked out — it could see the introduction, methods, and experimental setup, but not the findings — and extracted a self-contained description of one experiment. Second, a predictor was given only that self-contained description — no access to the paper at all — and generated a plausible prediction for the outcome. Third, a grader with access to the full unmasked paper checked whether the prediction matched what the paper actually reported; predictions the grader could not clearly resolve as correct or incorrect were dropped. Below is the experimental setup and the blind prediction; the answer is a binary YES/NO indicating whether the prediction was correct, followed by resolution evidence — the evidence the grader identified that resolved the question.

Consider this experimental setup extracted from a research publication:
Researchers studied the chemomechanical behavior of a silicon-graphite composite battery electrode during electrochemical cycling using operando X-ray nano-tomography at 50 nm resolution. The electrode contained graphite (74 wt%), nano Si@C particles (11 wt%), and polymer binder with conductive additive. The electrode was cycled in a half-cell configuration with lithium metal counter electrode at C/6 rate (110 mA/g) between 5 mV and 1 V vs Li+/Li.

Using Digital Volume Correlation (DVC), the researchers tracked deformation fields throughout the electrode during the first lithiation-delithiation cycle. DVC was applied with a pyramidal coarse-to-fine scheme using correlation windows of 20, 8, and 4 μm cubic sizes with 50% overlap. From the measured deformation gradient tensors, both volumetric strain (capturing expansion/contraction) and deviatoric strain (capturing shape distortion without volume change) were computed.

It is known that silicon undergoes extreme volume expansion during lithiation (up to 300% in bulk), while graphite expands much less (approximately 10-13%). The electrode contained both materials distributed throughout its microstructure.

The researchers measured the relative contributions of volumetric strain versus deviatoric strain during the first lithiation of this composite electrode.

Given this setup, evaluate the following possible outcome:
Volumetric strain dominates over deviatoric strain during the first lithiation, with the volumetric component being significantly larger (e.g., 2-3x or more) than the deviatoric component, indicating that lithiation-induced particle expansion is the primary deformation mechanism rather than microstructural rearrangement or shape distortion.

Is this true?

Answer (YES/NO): YES